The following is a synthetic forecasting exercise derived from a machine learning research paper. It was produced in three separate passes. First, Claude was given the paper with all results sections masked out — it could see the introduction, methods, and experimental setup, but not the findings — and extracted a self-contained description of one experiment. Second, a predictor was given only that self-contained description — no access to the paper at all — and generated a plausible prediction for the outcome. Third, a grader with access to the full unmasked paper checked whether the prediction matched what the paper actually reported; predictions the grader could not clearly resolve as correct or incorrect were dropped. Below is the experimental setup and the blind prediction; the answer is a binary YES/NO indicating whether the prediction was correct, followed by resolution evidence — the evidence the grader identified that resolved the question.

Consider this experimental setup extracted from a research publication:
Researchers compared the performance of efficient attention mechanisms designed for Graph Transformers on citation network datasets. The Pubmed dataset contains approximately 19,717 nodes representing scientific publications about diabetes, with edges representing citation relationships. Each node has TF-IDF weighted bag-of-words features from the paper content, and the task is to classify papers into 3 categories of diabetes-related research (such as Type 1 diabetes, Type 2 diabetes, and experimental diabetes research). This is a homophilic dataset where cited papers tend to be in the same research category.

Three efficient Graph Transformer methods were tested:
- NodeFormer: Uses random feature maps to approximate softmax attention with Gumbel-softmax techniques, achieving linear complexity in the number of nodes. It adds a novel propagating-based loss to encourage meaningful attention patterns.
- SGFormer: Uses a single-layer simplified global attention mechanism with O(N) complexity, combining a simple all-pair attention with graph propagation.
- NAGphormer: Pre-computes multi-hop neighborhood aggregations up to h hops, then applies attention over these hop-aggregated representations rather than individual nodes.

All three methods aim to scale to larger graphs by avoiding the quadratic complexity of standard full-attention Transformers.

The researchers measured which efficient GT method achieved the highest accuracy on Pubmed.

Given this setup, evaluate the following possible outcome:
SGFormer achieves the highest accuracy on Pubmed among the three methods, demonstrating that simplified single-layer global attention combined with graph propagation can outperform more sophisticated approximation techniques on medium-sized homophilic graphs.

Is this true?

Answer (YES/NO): NO